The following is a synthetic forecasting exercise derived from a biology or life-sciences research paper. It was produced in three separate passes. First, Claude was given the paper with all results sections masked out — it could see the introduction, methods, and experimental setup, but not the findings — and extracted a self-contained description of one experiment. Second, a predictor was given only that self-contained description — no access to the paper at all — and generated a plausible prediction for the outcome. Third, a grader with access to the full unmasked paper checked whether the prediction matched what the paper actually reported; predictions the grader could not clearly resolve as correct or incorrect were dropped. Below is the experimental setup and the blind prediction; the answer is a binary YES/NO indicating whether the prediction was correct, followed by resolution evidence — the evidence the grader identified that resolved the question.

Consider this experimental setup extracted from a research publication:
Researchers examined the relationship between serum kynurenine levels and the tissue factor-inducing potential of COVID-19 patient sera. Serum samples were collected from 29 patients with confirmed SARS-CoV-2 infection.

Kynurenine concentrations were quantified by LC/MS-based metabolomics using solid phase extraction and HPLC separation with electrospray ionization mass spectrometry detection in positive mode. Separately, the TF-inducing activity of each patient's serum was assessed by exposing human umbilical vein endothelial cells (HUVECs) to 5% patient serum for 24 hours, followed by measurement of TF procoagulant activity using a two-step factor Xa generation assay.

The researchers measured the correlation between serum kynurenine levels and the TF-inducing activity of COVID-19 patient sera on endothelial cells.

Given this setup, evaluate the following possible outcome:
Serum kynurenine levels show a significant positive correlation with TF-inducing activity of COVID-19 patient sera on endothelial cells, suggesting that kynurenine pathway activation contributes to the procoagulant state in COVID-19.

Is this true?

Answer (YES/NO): YES